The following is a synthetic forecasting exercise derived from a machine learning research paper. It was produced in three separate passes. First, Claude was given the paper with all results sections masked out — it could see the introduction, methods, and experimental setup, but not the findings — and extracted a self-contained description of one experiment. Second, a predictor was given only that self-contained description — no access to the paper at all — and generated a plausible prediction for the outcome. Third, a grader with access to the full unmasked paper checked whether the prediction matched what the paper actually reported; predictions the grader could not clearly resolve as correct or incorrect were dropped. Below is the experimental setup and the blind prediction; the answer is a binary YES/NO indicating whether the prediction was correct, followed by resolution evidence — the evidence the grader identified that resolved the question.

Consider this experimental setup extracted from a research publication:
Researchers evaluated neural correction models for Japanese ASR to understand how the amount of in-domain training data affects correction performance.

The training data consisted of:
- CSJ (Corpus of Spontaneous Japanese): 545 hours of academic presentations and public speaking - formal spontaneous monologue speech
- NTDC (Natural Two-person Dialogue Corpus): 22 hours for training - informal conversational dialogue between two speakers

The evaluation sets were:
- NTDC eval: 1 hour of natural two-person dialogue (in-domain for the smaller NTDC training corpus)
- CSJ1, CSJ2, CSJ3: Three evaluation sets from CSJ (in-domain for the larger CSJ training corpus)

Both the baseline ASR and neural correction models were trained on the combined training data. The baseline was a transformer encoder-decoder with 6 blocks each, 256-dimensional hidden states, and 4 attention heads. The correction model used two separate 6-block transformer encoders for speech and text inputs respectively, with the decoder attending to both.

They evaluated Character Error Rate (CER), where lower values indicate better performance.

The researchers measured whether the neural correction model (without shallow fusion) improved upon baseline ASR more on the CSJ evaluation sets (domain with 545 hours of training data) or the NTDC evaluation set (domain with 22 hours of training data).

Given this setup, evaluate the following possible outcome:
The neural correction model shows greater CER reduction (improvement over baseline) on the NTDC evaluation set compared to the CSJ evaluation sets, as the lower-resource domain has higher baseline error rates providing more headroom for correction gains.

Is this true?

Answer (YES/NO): NO